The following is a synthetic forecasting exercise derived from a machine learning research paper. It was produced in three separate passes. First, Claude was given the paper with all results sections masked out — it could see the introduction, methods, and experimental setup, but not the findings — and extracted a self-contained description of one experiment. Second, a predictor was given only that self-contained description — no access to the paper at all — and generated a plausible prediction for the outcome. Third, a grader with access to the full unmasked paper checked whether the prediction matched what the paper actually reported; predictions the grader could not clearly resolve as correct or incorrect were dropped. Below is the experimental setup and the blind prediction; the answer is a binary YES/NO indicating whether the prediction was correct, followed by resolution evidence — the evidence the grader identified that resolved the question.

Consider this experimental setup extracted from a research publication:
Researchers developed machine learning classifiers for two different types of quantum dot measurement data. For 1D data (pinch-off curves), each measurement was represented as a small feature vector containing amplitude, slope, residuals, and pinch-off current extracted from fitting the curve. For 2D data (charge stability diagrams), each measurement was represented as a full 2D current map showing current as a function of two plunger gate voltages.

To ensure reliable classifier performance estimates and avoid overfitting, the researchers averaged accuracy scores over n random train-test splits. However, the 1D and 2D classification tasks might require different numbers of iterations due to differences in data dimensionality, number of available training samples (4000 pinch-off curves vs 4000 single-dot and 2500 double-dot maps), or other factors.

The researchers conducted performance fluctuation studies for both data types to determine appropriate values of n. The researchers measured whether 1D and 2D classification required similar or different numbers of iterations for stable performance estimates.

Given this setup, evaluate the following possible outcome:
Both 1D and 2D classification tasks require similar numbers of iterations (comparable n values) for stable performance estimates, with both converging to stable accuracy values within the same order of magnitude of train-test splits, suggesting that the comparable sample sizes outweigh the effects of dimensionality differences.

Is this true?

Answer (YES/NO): NO